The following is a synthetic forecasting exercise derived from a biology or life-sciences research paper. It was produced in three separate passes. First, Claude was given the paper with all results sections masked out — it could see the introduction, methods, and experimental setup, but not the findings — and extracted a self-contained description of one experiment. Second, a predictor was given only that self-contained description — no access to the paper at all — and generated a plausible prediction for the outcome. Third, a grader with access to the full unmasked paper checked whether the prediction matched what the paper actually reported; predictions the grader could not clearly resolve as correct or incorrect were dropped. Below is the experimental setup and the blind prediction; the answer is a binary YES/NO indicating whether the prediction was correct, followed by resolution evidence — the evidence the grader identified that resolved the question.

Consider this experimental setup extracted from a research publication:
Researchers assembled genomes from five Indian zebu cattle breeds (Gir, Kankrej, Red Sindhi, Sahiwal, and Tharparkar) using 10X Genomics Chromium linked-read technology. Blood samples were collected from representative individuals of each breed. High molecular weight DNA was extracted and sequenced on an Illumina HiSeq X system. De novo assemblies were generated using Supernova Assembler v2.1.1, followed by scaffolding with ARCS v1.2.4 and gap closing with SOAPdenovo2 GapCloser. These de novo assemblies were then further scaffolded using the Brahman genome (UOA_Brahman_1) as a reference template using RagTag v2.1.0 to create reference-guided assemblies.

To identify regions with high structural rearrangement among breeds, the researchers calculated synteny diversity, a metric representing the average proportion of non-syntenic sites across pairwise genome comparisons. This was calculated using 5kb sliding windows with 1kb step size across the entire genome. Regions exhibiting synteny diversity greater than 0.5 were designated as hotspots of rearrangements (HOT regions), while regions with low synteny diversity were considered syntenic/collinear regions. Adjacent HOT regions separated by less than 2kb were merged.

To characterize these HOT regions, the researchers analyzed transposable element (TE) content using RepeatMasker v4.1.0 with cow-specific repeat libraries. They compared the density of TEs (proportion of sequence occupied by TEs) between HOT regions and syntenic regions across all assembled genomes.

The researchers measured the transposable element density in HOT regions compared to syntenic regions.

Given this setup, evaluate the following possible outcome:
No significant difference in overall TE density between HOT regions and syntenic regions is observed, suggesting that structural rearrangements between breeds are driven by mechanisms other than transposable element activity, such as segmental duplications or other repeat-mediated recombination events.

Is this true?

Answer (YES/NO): NO